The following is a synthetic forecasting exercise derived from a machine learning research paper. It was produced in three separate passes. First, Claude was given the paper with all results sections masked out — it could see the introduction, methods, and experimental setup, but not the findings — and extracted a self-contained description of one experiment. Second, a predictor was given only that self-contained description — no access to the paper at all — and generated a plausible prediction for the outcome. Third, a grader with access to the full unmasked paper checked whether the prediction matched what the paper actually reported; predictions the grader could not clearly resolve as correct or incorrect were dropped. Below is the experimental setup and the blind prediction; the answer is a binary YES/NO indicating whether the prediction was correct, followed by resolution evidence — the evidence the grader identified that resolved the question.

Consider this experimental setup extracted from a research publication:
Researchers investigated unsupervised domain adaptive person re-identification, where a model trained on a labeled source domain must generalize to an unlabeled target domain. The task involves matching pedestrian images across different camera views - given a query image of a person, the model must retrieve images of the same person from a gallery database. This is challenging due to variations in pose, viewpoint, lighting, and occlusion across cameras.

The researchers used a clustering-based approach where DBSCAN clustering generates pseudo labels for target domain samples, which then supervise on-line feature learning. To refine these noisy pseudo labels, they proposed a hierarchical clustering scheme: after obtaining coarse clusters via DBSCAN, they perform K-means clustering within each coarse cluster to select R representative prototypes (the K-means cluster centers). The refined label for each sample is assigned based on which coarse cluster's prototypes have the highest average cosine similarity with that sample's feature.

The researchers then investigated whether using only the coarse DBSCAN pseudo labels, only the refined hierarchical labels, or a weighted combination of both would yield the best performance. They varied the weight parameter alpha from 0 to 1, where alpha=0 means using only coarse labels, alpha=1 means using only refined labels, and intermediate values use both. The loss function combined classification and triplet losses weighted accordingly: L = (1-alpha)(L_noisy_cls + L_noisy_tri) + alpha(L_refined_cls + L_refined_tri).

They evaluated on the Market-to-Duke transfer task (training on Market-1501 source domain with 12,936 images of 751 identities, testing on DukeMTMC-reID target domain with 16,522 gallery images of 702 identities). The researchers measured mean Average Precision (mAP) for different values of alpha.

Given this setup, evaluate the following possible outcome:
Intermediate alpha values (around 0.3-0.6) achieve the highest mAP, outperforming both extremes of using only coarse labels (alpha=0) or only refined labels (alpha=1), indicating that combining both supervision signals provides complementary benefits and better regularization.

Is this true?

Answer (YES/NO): NO